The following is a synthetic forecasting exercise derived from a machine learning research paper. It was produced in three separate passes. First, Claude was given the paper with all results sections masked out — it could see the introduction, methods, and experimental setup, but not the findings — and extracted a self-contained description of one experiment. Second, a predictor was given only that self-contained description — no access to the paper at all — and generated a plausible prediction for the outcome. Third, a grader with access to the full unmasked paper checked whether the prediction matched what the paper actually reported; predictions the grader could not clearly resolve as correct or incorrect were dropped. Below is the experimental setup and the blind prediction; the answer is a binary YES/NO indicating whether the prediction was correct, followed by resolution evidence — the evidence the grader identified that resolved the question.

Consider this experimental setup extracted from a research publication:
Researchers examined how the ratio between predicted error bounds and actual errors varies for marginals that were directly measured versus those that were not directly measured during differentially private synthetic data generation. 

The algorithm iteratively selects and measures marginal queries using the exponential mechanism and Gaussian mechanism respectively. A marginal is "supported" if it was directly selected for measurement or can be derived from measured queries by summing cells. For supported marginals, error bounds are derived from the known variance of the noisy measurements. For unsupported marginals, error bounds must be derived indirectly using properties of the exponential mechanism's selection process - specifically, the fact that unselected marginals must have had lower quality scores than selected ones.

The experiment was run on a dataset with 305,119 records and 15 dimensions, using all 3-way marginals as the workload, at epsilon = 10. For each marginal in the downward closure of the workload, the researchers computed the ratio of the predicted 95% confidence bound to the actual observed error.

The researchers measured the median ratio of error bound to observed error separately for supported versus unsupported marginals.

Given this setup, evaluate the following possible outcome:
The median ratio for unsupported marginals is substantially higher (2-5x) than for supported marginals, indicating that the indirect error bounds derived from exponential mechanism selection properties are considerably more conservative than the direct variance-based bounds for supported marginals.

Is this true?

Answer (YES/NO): NO